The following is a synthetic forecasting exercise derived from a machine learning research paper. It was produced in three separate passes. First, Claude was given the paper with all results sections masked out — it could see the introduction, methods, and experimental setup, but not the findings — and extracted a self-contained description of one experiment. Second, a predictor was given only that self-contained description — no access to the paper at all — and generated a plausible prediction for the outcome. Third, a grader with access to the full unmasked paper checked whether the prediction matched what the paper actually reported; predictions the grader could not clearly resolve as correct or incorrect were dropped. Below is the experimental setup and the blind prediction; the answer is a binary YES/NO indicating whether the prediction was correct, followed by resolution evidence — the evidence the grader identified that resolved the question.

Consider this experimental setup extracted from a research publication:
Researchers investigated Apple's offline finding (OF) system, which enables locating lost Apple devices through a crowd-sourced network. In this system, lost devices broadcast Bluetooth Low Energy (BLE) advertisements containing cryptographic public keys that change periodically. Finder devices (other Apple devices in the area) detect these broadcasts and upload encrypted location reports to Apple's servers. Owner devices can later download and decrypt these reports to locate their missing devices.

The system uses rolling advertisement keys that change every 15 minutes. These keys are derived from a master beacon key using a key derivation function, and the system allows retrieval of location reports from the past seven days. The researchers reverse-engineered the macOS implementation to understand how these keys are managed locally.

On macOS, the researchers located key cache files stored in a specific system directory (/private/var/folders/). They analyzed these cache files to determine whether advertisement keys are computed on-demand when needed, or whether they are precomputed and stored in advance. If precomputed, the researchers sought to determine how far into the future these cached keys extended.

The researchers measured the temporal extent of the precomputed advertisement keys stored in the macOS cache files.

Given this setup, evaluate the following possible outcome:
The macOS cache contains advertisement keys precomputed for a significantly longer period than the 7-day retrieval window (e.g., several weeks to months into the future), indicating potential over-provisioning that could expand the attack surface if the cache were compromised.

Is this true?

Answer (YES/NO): YES